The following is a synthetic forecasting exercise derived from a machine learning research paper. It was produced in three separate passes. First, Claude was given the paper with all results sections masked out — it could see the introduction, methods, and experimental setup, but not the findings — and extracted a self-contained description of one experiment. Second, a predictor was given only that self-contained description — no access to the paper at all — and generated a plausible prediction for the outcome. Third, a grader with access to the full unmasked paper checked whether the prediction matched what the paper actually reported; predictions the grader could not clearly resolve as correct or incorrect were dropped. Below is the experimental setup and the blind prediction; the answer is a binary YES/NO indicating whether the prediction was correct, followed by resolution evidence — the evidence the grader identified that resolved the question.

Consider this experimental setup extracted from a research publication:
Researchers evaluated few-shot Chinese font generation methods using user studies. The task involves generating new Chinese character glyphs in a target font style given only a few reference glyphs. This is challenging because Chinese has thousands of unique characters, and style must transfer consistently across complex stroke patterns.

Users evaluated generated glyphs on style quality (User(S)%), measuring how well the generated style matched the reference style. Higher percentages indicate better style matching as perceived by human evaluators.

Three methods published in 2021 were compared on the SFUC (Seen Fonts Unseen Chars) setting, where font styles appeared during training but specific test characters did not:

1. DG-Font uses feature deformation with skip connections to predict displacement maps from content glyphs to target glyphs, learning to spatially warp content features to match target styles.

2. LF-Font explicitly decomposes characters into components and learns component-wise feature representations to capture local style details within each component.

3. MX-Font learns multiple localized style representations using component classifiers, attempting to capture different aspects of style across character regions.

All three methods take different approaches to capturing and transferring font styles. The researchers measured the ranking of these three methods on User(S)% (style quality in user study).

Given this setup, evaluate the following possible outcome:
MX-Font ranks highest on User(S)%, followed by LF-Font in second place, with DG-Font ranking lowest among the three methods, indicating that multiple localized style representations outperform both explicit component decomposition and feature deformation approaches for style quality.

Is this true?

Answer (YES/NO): NO